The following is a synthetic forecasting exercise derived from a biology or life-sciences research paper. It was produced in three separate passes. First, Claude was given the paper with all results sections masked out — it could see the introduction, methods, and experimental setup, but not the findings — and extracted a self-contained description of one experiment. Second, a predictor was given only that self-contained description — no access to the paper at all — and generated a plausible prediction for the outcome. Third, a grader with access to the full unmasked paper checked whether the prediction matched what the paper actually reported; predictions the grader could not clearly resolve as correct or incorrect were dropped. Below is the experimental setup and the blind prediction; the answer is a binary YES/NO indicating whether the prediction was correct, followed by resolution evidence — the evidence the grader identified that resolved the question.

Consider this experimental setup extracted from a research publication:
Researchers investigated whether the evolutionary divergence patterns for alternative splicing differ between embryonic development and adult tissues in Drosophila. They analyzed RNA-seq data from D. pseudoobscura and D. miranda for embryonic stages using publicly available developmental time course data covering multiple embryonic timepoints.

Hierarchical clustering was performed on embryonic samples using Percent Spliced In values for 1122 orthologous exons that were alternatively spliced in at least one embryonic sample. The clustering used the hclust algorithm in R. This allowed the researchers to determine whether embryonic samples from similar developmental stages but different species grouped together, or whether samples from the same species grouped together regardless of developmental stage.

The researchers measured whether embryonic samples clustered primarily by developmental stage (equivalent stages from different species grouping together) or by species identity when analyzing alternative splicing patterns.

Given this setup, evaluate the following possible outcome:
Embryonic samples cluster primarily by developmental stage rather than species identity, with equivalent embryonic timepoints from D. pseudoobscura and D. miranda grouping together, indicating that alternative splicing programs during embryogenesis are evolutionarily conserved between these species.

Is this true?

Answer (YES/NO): NO